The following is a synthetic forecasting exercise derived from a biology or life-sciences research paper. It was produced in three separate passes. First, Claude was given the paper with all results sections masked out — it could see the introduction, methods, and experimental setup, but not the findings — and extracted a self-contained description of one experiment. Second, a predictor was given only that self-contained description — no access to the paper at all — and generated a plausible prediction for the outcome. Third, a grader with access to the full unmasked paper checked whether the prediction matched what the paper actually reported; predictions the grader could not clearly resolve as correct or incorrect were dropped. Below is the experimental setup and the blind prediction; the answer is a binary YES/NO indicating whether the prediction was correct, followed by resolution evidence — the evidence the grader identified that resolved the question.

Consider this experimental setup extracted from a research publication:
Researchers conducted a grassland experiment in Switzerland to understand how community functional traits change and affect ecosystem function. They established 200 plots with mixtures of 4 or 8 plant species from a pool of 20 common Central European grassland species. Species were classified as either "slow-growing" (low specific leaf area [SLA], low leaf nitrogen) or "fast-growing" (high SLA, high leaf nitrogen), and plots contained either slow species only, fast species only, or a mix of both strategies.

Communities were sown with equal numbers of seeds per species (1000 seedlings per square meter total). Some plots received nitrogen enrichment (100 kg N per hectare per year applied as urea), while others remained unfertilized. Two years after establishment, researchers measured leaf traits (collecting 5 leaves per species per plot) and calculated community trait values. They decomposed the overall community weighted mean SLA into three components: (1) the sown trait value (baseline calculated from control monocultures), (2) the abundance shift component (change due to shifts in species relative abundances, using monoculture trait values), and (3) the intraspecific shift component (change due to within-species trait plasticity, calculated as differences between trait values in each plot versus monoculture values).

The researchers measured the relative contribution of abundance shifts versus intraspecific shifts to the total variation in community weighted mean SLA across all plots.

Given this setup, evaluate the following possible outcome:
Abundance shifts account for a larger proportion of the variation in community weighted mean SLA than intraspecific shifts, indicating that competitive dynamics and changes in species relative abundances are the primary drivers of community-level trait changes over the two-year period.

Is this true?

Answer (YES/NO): NO